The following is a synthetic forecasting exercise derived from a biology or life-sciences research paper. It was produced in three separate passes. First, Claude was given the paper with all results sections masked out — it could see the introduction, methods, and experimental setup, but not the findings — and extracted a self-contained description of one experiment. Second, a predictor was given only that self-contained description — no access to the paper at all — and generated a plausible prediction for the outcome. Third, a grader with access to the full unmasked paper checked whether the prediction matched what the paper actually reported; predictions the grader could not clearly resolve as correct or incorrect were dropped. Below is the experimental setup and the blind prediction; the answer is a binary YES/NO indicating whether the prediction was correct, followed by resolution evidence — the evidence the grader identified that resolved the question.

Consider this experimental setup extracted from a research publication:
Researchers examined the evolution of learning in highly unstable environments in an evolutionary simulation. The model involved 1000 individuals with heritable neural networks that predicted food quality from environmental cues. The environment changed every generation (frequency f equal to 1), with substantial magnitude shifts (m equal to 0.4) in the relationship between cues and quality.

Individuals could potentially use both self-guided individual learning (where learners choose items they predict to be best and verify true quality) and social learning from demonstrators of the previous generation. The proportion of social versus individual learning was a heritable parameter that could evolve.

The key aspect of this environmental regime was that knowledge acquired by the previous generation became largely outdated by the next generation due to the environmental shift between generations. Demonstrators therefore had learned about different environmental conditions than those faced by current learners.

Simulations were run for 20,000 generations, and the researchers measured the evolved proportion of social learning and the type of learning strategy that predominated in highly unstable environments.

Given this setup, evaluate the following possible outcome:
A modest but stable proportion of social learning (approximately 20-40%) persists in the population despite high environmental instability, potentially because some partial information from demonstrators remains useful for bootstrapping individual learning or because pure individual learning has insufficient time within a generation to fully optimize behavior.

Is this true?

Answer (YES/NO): NO